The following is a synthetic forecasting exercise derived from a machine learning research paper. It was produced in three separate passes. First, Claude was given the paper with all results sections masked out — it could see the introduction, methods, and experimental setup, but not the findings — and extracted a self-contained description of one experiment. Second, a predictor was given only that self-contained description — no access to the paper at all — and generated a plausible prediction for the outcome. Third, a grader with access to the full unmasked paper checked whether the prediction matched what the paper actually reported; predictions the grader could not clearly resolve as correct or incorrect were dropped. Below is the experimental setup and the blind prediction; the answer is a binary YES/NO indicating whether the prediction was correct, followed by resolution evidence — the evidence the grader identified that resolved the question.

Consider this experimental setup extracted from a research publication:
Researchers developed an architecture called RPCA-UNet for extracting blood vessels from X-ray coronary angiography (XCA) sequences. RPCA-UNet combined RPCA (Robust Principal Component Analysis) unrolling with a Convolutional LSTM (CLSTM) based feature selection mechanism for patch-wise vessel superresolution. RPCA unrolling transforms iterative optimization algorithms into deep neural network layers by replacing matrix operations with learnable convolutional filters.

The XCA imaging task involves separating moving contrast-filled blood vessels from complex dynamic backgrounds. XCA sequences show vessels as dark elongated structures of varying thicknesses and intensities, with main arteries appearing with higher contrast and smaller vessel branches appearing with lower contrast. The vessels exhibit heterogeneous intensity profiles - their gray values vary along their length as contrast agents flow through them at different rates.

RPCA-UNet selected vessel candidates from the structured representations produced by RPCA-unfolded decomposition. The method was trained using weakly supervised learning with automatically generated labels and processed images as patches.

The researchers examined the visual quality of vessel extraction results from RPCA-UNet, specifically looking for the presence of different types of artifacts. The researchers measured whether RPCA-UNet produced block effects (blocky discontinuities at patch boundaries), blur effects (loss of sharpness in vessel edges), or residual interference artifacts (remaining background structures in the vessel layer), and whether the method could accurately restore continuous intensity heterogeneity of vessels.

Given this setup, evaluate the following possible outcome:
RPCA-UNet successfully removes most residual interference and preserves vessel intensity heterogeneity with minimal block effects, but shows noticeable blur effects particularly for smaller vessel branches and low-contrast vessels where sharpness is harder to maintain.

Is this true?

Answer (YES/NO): NO